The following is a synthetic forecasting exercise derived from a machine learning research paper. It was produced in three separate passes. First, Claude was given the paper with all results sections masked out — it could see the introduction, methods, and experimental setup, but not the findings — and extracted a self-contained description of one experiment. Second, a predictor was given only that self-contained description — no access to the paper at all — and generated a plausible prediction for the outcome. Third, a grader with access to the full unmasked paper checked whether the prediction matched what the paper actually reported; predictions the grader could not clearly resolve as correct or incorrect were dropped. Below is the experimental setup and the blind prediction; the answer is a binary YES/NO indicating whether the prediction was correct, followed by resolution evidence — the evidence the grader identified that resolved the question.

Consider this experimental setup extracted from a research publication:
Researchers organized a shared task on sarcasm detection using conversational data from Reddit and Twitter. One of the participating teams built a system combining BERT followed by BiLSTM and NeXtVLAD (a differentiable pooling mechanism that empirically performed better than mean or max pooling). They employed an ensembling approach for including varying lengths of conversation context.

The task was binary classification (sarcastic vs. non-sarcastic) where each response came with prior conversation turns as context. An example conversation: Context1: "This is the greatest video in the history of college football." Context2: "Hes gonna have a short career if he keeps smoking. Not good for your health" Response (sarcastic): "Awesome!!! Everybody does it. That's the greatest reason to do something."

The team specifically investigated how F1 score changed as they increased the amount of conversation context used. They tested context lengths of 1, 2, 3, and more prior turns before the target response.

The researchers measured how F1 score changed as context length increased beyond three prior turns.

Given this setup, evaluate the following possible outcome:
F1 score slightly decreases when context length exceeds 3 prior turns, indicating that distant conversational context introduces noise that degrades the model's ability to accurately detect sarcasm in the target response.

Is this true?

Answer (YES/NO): NO